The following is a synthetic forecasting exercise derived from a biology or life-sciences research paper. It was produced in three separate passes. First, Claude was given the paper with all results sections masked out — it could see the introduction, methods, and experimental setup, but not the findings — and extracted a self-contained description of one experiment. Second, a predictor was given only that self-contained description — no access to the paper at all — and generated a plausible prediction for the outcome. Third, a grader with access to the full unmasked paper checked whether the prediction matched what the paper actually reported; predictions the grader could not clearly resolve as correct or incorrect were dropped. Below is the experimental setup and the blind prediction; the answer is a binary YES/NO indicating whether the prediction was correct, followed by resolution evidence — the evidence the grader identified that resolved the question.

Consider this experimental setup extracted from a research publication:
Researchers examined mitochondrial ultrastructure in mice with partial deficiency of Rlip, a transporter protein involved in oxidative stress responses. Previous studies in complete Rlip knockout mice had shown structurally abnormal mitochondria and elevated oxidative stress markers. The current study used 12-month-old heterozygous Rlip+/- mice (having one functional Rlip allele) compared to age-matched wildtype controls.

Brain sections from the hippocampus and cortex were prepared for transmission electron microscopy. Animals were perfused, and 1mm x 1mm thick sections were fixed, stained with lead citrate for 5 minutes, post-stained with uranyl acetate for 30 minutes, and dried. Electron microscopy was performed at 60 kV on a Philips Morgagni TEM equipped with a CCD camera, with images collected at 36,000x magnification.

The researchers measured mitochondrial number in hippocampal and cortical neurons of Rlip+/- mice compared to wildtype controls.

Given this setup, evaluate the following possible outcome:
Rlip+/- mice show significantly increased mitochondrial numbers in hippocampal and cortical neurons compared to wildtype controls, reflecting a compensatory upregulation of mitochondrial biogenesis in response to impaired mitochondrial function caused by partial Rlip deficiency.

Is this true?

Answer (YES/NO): YES